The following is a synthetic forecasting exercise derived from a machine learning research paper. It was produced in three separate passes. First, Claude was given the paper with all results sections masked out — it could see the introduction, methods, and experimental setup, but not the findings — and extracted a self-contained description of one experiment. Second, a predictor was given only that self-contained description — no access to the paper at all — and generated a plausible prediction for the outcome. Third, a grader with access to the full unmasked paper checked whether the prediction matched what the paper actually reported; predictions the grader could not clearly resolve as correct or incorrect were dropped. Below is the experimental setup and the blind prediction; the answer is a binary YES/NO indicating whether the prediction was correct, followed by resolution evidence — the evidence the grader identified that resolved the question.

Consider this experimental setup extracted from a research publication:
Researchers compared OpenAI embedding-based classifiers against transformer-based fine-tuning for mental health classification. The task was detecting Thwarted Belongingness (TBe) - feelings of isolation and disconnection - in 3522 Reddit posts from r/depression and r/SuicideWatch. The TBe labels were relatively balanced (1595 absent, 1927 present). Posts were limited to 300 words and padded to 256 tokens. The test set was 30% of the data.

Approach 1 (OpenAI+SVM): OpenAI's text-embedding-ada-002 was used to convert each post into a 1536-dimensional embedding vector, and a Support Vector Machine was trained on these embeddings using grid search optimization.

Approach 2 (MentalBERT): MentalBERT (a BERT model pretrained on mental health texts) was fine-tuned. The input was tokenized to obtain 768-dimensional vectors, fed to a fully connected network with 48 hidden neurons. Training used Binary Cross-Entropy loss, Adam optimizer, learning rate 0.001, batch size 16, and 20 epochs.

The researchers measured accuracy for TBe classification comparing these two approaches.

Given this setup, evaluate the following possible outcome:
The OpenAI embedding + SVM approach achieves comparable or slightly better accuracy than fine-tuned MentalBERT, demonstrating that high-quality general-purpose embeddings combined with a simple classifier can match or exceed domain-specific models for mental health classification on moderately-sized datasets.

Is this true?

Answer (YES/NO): YES